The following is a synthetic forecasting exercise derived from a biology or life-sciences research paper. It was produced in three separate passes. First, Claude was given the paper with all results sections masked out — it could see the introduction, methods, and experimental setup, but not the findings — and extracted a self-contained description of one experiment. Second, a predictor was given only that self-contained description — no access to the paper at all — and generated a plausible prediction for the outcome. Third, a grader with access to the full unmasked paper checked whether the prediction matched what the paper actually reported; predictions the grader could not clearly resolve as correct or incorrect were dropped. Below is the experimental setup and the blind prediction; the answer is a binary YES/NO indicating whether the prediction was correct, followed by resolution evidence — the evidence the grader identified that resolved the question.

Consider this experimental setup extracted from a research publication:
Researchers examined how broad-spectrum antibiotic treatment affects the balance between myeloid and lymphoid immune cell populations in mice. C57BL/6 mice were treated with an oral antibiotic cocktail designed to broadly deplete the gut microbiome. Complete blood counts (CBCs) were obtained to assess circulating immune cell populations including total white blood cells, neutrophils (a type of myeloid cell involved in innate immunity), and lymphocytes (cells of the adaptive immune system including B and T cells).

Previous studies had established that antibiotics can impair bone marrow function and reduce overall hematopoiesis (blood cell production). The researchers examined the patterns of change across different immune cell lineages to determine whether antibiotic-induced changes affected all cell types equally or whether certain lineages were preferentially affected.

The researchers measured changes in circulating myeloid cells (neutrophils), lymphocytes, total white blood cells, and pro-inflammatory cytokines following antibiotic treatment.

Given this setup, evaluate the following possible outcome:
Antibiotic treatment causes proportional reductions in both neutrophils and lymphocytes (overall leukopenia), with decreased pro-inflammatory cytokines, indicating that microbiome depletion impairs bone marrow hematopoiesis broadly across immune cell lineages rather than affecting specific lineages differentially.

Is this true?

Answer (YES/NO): NO